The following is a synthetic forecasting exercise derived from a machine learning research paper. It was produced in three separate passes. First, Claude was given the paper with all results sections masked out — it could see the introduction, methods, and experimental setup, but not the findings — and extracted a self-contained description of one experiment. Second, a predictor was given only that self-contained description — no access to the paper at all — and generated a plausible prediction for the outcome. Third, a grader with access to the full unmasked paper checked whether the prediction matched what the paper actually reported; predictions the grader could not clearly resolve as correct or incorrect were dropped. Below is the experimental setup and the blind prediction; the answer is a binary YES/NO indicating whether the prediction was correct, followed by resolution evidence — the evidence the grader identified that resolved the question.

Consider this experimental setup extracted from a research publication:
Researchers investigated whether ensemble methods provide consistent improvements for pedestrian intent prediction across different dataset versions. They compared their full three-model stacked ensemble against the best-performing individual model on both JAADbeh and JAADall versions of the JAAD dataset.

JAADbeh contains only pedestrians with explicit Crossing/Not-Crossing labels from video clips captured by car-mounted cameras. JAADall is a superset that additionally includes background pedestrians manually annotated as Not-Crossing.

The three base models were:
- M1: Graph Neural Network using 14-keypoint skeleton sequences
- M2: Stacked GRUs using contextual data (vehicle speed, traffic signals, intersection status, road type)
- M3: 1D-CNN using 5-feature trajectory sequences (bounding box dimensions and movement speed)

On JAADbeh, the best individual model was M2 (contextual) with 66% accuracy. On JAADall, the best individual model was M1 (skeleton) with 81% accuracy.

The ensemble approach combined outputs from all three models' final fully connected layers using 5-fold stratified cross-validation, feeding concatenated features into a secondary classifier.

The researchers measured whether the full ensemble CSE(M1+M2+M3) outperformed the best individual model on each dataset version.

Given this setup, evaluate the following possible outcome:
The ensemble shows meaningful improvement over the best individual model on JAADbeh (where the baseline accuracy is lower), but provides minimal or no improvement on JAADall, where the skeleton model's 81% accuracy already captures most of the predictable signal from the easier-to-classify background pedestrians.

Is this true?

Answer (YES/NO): NO